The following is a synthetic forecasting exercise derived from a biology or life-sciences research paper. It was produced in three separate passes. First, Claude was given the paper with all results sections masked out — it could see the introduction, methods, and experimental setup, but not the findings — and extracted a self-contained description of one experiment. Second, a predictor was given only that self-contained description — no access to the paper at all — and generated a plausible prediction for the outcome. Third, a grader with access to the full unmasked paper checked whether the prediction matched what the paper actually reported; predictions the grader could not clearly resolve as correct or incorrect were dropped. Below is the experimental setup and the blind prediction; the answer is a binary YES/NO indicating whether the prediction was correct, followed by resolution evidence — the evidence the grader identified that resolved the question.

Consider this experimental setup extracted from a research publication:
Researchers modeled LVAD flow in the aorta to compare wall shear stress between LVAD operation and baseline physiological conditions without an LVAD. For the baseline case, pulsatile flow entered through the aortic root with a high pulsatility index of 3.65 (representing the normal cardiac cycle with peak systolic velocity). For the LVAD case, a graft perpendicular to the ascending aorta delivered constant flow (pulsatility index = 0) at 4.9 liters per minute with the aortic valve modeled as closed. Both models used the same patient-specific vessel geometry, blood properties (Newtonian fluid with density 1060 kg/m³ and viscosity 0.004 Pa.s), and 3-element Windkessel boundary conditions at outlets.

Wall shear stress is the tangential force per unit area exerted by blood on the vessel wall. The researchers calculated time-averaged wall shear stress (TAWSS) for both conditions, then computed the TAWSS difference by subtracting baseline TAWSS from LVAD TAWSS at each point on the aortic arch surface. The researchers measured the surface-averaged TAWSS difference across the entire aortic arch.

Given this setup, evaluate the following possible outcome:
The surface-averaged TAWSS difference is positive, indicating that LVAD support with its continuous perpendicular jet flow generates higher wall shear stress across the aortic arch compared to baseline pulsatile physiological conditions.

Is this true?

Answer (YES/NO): YES